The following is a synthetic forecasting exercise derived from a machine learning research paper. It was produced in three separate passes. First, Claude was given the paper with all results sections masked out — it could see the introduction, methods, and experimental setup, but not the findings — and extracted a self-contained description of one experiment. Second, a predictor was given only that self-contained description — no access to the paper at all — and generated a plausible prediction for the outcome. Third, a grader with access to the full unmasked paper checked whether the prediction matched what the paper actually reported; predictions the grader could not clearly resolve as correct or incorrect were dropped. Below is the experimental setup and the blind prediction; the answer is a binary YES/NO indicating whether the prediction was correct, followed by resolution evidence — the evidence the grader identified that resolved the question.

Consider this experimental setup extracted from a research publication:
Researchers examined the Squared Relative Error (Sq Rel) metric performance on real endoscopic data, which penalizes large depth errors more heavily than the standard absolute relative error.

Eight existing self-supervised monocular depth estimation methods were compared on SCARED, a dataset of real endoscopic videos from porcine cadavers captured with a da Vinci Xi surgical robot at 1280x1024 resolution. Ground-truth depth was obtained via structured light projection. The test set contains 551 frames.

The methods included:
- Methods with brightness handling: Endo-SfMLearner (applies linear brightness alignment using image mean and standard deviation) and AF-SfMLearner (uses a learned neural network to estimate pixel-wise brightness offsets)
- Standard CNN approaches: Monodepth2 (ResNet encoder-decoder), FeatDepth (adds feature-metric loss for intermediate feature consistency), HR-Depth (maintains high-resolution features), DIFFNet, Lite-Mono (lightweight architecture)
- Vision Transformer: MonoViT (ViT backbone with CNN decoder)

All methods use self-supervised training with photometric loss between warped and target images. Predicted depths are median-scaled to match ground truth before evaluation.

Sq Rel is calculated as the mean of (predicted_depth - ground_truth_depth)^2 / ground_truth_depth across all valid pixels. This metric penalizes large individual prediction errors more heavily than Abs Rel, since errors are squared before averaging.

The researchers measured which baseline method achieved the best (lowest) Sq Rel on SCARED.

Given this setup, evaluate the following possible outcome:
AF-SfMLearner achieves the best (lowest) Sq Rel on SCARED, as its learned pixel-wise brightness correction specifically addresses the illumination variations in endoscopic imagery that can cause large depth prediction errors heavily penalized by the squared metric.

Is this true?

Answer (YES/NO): YES